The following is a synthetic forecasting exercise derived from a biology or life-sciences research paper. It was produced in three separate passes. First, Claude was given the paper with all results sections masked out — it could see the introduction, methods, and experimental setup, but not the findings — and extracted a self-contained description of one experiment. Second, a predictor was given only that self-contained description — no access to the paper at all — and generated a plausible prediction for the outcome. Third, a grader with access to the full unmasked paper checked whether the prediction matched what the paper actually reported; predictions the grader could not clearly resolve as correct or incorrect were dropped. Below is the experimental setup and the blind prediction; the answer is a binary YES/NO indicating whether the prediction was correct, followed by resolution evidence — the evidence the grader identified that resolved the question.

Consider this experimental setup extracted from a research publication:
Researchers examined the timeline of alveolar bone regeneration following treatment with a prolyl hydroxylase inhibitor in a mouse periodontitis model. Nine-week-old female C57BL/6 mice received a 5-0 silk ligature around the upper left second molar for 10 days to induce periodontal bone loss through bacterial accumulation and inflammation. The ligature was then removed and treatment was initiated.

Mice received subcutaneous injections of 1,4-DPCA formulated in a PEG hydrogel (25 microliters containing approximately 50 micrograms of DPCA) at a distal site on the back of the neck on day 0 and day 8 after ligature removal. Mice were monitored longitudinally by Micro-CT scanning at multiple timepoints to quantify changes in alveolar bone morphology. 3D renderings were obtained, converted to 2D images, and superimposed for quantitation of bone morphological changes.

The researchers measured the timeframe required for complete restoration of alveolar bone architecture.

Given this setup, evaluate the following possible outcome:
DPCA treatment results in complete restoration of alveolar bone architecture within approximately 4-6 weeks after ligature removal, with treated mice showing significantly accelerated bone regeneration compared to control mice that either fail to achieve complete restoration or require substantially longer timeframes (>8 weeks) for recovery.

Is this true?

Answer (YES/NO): NO